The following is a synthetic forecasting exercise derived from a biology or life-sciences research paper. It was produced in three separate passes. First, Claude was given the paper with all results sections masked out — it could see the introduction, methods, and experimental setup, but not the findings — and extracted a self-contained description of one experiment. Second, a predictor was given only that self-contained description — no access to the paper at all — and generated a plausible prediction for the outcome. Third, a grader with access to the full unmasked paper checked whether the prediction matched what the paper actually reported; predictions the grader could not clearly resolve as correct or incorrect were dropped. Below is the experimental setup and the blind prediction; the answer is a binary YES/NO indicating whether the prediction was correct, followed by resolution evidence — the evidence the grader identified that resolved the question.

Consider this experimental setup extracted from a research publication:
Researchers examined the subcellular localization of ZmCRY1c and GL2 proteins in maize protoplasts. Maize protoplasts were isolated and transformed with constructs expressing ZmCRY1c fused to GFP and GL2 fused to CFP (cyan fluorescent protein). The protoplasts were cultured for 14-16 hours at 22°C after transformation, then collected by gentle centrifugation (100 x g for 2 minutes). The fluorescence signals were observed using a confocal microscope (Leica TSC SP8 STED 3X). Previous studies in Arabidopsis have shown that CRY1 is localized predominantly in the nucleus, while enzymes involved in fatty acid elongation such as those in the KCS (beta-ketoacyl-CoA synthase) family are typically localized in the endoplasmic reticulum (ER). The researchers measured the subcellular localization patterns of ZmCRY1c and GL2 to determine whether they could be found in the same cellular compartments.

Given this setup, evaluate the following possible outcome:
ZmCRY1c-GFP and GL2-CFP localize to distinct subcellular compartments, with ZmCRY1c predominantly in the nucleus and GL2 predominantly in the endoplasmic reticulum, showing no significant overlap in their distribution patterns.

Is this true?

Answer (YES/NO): NO